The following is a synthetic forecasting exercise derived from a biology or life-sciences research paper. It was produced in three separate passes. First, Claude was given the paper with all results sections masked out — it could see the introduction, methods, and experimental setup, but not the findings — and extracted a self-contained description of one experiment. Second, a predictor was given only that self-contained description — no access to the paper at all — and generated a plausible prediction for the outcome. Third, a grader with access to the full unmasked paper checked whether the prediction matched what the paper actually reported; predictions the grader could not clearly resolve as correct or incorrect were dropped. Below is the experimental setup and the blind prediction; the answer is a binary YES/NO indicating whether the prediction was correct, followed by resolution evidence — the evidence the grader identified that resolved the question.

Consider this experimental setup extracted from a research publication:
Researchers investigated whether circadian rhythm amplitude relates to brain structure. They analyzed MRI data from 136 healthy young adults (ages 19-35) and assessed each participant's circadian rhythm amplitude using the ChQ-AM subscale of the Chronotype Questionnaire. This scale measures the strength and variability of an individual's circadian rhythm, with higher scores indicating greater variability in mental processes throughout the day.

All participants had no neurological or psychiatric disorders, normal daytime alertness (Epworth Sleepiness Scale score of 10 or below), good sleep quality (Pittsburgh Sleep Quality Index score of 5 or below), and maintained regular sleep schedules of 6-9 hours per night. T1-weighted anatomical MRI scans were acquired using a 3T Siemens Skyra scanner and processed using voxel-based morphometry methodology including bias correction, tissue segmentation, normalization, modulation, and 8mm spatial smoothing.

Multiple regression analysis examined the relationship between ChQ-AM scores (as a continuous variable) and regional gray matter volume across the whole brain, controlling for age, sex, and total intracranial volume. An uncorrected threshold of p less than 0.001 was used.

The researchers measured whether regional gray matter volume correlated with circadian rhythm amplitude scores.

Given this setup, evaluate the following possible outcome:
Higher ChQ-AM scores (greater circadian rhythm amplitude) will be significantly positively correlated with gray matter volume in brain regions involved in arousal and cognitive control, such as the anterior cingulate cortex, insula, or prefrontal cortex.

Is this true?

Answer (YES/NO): NO